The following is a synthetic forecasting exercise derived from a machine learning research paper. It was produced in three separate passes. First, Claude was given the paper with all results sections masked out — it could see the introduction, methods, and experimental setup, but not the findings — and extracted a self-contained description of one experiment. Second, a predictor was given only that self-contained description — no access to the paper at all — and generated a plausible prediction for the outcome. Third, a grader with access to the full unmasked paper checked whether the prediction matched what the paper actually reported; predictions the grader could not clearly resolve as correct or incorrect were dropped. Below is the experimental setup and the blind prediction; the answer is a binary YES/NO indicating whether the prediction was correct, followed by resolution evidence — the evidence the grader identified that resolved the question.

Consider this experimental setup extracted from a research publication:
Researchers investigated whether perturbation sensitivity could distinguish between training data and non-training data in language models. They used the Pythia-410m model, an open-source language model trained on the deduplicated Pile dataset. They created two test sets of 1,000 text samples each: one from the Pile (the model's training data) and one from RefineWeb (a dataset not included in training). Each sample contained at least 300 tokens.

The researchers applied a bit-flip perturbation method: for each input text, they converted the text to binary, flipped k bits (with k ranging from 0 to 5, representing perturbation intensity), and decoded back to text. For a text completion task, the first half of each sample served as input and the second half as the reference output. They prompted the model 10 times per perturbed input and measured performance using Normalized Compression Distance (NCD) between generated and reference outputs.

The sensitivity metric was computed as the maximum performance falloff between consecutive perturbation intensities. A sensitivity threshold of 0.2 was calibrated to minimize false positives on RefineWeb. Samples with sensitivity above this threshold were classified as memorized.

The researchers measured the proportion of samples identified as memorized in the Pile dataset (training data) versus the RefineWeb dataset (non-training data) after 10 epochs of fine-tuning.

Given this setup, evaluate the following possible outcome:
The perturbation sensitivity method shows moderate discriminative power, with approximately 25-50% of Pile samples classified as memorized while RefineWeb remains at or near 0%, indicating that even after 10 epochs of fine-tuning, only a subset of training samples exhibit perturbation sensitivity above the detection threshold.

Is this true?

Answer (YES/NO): NO